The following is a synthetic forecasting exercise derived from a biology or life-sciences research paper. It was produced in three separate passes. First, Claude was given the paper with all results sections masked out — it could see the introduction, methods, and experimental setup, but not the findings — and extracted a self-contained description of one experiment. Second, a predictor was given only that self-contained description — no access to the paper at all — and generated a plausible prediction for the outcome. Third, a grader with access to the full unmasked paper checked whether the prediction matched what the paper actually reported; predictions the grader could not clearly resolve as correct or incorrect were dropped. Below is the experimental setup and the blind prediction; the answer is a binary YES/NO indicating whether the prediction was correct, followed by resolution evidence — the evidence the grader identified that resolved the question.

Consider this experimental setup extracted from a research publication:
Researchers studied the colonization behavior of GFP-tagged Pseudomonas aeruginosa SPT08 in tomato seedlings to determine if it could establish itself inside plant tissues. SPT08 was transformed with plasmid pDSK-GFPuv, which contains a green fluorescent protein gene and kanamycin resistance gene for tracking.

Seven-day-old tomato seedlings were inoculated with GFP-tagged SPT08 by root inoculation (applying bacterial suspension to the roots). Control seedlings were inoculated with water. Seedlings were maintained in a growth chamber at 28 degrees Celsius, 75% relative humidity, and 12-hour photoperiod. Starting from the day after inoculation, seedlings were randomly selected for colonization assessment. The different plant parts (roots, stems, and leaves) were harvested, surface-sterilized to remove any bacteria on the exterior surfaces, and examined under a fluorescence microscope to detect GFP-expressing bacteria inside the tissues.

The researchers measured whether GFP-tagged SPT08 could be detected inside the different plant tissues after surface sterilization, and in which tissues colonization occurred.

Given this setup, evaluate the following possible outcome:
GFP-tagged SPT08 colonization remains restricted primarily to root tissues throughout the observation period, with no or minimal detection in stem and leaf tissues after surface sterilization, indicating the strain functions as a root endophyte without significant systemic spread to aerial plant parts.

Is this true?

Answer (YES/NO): NO